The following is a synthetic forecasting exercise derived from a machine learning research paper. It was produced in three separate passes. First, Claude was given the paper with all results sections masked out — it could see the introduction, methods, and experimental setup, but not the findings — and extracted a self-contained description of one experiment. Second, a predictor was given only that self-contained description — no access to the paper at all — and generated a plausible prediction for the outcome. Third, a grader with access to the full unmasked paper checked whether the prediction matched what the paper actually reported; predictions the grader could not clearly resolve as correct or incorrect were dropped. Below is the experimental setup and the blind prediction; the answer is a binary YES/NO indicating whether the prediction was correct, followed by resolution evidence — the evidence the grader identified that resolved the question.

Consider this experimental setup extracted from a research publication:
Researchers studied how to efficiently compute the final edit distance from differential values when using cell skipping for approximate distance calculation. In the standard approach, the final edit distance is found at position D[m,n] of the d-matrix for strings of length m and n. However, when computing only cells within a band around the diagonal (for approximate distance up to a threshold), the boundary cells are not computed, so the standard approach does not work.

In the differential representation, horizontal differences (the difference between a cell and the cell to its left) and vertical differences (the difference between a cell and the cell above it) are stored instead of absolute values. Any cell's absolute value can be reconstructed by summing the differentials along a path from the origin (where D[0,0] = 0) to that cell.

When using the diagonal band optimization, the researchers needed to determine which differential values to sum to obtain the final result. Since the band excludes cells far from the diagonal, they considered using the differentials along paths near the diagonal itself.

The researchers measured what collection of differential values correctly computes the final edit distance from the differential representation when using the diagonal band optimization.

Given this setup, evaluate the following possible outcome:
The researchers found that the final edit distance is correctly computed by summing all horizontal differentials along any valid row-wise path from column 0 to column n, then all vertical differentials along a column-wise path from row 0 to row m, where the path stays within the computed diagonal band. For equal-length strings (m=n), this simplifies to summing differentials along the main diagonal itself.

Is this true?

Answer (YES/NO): NO